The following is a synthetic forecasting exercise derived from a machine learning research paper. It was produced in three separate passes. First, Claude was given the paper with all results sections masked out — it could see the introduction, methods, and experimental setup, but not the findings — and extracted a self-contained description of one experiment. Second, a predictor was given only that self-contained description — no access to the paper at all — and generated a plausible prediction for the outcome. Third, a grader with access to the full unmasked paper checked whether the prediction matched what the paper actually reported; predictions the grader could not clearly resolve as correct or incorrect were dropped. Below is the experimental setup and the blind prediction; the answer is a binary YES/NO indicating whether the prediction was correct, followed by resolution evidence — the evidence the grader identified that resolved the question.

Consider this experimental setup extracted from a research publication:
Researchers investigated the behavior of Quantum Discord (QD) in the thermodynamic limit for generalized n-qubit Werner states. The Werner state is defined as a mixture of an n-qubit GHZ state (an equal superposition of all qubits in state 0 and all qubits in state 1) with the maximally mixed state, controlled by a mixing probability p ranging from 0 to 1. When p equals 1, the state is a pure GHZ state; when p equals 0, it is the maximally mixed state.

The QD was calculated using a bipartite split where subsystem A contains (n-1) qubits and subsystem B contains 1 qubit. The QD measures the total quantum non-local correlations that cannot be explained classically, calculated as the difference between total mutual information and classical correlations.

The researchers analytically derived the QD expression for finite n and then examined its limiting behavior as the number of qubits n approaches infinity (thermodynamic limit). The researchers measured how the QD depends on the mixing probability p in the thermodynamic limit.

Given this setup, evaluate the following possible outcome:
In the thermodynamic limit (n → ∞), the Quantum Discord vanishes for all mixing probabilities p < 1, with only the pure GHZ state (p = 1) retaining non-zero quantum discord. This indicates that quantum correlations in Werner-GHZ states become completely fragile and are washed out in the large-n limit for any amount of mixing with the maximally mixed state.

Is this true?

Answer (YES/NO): NO